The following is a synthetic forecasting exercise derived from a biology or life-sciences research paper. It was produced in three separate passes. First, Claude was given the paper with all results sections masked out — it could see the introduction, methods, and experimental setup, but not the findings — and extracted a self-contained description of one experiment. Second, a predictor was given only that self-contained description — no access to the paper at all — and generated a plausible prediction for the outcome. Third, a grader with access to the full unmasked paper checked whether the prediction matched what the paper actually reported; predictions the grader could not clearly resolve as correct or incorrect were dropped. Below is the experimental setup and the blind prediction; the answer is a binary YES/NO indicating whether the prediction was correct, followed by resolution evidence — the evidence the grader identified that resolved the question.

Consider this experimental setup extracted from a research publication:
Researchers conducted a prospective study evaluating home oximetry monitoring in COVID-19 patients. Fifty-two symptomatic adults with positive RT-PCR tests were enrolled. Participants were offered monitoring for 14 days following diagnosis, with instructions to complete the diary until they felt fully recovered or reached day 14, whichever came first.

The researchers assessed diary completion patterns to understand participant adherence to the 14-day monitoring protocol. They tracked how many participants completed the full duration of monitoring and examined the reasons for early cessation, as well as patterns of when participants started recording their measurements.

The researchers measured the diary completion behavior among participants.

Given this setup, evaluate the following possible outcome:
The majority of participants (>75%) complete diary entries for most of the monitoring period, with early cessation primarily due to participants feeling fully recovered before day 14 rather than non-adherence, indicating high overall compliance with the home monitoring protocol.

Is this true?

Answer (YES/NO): NO